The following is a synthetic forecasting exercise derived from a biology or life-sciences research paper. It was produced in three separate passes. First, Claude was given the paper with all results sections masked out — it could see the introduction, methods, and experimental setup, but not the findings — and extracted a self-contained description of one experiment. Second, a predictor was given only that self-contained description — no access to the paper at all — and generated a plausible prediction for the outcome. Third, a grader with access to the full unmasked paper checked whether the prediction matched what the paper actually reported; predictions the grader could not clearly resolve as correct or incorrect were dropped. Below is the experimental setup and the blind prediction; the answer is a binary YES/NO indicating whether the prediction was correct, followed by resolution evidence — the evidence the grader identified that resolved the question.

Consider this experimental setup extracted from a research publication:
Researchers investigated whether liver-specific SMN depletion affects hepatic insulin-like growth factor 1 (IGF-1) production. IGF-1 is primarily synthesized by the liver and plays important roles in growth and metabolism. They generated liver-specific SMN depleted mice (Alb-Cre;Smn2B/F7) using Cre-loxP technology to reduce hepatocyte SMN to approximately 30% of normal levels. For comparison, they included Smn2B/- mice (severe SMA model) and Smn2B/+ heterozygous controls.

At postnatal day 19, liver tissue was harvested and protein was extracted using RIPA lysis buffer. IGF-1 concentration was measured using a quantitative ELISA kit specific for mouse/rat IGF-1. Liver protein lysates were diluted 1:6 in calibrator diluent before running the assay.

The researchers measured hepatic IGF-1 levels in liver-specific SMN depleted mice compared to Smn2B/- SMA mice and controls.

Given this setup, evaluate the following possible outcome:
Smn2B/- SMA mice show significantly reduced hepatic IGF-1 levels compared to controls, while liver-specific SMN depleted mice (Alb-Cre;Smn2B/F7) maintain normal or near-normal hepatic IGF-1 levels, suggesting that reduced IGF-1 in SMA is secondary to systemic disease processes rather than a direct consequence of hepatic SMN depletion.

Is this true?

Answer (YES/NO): YES